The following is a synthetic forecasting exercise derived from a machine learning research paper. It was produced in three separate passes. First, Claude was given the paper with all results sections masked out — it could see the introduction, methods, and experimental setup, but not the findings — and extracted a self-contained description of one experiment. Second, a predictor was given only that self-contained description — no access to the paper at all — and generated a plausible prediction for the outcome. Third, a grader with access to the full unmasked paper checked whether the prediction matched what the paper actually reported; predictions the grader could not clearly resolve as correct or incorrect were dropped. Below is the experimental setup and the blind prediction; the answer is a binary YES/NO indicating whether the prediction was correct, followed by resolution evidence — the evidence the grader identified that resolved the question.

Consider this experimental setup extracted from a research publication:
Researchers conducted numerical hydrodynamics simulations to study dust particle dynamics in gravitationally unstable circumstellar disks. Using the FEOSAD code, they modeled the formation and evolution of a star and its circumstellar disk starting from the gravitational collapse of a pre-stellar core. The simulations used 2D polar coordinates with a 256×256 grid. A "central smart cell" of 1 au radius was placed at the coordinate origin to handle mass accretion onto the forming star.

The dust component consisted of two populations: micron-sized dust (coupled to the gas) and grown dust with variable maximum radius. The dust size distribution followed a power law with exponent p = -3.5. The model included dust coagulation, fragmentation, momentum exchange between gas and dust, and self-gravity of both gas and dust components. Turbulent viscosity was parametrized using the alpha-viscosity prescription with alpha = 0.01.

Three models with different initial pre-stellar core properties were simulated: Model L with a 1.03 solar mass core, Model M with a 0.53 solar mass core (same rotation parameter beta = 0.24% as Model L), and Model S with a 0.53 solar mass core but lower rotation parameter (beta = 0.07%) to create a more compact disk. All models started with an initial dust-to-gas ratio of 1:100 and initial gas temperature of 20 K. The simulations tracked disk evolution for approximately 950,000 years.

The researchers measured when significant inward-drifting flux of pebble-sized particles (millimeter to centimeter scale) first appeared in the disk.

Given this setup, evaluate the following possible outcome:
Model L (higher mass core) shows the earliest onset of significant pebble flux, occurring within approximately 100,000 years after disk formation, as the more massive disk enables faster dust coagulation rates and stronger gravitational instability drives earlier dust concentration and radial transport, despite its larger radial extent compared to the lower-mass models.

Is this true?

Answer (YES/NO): NO